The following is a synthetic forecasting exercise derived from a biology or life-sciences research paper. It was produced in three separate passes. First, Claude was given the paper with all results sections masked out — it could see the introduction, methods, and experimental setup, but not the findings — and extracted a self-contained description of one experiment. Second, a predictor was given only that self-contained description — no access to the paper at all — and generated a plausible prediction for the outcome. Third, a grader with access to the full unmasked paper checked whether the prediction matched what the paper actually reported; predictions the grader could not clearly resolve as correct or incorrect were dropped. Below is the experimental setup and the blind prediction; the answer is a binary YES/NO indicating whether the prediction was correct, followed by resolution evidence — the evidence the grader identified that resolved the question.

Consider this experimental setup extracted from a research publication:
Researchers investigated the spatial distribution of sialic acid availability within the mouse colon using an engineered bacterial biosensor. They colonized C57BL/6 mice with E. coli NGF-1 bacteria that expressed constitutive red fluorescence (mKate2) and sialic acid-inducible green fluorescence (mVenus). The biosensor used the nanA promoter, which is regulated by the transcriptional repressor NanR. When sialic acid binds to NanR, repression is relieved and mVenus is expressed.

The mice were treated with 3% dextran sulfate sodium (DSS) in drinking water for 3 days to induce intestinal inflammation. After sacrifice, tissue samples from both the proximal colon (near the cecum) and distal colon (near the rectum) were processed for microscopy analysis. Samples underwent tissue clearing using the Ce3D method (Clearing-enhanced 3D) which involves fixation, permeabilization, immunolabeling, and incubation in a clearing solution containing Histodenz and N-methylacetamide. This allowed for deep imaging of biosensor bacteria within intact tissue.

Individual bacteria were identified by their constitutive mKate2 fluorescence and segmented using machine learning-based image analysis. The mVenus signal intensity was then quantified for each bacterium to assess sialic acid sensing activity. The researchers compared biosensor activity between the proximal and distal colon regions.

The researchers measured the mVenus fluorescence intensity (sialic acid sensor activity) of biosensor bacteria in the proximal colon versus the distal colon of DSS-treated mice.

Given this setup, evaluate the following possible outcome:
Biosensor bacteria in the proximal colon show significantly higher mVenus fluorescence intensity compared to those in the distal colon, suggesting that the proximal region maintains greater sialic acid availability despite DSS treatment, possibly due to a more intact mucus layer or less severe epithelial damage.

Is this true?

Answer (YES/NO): YES